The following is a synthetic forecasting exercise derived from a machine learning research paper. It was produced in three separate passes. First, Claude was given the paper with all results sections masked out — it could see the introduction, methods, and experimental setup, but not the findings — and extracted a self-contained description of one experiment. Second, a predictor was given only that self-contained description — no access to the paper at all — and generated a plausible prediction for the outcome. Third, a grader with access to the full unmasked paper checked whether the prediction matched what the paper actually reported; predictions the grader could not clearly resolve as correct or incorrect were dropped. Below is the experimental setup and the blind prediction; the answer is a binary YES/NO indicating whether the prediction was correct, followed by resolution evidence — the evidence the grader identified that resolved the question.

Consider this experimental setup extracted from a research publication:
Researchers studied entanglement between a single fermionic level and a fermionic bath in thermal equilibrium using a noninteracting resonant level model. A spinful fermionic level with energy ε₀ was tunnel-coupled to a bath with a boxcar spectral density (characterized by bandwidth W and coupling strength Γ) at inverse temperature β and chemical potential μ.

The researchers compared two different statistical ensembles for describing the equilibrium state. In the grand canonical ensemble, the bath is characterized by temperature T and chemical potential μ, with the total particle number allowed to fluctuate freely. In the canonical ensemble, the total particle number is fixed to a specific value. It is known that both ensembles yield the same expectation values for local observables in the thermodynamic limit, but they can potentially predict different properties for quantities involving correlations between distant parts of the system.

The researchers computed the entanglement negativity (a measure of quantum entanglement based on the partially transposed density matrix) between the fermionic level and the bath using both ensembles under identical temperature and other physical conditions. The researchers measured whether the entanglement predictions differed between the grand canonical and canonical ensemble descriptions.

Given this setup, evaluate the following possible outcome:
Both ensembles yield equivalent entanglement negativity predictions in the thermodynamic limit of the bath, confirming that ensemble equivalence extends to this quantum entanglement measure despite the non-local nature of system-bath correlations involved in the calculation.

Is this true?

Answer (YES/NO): NO